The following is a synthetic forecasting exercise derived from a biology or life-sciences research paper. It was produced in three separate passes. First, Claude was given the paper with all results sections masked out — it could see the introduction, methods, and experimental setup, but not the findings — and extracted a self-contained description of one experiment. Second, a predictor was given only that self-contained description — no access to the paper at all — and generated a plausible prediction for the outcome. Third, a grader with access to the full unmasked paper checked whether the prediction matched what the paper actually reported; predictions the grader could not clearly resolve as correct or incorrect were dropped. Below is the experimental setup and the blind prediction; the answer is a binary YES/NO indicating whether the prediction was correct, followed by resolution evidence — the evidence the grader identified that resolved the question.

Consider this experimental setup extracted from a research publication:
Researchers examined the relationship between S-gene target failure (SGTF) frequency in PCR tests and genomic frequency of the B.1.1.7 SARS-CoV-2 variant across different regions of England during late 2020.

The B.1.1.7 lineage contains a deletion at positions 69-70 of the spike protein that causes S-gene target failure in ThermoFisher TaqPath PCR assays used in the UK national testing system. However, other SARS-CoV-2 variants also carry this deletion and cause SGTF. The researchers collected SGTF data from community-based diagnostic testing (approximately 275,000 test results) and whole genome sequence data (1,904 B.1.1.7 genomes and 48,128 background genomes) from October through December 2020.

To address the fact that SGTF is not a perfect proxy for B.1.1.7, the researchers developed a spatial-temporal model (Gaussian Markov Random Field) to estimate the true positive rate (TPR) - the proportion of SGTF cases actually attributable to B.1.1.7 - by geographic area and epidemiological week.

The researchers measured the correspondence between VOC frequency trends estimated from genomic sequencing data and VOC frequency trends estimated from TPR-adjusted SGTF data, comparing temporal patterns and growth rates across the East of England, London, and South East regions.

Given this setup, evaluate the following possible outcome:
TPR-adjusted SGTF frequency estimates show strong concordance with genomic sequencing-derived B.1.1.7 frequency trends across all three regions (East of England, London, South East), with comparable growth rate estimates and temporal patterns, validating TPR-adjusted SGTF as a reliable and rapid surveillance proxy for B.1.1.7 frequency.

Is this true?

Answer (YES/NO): YES